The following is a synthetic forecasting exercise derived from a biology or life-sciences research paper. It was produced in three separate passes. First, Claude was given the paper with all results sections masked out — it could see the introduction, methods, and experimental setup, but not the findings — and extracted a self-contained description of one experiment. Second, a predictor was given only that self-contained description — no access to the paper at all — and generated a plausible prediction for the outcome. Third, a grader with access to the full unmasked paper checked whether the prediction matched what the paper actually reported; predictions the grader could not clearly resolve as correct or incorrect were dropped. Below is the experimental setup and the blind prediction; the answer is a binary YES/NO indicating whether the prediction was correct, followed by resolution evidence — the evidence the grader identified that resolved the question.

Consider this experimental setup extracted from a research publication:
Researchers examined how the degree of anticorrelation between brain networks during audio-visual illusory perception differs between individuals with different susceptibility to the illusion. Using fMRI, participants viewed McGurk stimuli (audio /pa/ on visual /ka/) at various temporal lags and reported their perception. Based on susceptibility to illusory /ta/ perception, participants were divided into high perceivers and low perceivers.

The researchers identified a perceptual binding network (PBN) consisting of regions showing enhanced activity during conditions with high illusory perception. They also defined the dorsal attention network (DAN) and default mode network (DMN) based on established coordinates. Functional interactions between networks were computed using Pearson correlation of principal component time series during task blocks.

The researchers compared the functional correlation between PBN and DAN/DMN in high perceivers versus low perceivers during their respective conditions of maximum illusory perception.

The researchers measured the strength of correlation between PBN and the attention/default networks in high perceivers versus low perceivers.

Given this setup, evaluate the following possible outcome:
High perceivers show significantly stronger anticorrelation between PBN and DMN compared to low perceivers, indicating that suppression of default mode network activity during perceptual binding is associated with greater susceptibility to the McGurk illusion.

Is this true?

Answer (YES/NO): NO